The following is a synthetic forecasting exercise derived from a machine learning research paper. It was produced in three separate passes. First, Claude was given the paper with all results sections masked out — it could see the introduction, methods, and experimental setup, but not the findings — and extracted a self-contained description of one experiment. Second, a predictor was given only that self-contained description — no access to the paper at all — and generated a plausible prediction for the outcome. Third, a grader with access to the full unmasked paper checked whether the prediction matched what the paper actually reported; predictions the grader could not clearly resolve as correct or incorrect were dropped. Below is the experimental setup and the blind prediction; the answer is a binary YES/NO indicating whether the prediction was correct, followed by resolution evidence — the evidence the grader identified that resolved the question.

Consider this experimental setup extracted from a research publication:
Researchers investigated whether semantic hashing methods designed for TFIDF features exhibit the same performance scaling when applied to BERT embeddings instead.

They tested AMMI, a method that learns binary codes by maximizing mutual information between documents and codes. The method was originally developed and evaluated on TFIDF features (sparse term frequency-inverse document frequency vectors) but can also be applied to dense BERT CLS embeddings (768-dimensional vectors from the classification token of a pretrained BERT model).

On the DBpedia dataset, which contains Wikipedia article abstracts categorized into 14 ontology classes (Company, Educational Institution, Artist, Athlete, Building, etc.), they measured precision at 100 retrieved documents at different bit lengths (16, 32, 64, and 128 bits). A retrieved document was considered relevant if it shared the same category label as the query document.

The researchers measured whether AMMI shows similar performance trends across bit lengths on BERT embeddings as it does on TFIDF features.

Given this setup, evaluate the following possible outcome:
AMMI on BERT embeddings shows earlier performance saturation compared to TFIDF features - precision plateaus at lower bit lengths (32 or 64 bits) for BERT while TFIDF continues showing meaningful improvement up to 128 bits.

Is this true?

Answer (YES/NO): NO